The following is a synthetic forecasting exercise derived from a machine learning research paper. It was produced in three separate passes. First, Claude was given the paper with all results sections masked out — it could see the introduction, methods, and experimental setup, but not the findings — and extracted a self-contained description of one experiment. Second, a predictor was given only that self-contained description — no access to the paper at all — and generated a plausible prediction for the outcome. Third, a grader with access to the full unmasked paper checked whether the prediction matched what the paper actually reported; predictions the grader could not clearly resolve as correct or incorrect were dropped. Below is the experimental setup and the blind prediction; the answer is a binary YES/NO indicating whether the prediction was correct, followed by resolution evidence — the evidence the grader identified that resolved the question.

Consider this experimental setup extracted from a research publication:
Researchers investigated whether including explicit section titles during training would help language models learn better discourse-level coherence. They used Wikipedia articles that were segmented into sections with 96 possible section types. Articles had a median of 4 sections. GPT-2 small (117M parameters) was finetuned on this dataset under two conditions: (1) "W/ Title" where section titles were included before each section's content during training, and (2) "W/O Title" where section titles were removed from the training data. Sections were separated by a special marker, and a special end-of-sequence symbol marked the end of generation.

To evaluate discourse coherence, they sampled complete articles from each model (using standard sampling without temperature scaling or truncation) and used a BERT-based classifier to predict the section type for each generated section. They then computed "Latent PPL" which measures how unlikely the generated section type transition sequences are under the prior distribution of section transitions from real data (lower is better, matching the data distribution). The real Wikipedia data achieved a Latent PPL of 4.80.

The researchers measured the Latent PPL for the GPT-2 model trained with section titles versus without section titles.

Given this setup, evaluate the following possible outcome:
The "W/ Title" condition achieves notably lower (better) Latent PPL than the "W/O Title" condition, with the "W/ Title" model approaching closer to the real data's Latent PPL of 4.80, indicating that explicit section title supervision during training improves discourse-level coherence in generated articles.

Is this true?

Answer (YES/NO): YES